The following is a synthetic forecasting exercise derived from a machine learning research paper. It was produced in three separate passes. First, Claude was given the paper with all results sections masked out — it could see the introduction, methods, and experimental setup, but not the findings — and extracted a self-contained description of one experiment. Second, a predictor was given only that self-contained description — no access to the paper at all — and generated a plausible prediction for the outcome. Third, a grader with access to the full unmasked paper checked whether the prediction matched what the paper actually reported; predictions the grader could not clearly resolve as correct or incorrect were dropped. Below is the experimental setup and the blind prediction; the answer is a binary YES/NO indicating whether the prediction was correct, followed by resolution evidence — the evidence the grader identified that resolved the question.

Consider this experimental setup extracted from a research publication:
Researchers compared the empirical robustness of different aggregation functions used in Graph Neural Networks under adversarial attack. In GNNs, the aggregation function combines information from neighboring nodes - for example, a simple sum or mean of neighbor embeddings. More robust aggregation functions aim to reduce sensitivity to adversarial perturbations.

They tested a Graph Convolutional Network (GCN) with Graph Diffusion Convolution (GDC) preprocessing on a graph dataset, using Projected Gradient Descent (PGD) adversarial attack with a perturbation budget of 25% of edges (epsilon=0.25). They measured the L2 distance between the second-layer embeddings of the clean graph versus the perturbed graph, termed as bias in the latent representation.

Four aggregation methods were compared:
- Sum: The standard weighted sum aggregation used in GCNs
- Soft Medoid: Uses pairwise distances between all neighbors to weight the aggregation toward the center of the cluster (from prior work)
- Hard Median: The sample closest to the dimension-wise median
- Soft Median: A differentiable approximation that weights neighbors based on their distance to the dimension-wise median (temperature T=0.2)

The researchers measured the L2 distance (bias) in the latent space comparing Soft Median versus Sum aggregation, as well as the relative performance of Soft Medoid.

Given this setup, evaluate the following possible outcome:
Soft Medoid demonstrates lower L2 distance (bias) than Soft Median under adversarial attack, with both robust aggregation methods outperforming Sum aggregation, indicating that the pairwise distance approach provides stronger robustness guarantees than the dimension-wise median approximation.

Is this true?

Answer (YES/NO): NO